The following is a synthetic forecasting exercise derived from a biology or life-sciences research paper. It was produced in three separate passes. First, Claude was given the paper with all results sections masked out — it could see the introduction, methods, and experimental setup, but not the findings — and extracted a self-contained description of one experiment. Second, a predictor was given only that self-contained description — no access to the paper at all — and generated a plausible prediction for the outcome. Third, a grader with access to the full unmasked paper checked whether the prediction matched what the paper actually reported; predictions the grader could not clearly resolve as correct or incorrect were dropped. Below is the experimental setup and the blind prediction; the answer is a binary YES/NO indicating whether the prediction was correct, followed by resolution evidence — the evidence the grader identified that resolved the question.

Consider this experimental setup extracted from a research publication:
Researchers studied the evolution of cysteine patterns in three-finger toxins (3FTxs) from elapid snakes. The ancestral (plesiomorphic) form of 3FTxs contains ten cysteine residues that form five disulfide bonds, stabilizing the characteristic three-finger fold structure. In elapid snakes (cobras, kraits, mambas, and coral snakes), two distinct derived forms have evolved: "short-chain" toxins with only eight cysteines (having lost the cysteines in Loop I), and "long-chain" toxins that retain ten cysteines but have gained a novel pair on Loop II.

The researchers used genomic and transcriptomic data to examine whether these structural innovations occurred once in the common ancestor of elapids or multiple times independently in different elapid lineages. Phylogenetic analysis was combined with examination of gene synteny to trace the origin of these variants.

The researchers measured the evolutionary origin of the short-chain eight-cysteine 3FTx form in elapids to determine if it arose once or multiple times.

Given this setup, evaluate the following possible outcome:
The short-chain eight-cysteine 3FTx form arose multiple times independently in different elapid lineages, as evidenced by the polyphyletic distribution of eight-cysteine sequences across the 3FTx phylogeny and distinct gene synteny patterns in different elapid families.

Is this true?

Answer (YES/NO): NO